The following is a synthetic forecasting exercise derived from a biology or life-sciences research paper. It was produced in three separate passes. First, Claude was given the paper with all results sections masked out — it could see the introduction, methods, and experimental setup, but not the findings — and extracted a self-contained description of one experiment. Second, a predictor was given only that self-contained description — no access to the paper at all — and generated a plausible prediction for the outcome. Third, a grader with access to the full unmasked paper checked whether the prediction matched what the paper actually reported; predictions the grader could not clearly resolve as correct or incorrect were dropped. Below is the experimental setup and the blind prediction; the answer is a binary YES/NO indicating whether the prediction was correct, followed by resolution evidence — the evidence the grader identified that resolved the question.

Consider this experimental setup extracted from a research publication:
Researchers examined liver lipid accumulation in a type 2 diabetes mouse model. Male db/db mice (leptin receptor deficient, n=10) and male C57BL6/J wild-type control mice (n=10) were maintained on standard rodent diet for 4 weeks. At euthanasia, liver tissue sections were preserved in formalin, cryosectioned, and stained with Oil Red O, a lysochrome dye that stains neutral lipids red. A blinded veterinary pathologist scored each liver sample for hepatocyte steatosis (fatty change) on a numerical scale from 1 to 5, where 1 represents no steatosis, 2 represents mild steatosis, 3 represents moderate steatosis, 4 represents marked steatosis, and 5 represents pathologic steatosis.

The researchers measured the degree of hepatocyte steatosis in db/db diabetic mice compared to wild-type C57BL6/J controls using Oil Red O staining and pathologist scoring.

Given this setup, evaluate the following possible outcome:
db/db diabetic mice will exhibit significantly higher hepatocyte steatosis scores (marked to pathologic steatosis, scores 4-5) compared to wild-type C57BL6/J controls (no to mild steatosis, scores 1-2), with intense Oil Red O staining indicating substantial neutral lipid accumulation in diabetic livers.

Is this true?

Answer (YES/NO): NO